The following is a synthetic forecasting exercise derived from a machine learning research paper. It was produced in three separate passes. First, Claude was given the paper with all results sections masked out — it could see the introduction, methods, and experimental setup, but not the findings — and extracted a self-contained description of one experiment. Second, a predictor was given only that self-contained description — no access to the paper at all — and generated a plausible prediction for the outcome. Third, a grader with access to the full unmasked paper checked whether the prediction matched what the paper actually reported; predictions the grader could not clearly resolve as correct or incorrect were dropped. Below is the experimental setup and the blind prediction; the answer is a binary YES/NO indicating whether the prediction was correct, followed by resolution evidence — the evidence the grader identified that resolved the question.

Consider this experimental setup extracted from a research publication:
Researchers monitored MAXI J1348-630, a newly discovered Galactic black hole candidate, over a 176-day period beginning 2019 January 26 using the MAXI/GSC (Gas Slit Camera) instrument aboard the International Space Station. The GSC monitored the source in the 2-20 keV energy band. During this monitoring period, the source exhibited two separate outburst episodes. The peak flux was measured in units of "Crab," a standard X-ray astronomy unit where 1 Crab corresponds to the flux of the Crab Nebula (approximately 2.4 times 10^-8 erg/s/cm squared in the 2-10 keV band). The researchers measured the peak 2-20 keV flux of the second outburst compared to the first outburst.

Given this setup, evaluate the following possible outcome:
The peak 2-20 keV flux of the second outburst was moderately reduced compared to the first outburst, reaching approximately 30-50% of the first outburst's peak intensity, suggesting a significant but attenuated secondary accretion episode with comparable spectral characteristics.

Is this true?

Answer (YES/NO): NO